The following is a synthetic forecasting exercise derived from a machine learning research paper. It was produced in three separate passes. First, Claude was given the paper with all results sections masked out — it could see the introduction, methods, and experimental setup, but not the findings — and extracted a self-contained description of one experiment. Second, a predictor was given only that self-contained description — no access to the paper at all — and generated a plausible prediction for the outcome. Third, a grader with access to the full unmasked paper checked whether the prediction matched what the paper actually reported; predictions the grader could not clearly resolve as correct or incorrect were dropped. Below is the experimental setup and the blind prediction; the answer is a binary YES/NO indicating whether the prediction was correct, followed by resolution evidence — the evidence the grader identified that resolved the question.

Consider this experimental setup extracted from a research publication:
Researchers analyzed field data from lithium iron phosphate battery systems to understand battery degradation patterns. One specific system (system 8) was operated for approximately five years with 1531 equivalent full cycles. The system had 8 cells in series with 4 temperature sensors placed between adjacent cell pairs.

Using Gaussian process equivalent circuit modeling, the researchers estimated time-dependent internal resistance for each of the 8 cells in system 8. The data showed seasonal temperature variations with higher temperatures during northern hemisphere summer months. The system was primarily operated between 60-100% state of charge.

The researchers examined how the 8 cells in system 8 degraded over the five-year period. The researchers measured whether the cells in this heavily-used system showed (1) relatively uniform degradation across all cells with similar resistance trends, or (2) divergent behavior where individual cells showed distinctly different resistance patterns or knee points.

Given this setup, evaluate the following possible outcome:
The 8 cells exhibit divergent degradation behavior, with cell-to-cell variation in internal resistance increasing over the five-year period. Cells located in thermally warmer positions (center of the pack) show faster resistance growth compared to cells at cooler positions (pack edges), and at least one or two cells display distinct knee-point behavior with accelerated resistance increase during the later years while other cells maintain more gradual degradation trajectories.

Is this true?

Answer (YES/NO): NO